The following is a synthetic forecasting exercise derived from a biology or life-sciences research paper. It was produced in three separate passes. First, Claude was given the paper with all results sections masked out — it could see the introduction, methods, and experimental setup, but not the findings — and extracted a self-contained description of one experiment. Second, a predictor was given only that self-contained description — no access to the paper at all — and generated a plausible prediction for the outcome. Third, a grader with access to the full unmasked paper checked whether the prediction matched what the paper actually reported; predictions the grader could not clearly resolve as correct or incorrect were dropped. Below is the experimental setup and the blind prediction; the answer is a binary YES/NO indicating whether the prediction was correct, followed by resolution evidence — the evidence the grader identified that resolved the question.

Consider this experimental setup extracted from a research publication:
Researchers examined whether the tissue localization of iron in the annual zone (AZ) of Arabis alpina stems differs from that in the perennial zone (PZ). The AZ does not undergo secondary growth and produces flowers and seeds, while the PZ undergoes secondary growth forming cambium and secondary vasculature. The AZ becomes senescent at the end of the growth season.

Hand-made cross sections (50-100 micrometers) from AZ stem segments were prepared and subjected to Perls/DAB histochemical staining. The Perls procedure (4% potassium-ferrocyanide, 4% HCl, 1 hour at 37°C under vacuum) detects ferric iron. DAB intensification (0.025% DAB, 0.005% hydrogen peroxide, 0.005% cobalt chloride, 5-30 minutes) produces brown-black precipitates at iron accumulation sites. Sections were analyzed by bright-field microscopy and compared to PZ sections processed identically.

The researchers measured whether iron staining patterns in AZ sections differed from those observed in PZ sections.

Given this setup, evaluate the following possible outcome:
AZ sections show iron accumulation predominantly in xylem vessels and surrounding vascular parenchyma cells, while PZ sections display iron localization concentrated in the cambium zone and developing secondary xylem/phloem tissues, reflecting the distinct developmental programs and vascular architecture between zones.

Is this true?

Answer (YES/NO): NO